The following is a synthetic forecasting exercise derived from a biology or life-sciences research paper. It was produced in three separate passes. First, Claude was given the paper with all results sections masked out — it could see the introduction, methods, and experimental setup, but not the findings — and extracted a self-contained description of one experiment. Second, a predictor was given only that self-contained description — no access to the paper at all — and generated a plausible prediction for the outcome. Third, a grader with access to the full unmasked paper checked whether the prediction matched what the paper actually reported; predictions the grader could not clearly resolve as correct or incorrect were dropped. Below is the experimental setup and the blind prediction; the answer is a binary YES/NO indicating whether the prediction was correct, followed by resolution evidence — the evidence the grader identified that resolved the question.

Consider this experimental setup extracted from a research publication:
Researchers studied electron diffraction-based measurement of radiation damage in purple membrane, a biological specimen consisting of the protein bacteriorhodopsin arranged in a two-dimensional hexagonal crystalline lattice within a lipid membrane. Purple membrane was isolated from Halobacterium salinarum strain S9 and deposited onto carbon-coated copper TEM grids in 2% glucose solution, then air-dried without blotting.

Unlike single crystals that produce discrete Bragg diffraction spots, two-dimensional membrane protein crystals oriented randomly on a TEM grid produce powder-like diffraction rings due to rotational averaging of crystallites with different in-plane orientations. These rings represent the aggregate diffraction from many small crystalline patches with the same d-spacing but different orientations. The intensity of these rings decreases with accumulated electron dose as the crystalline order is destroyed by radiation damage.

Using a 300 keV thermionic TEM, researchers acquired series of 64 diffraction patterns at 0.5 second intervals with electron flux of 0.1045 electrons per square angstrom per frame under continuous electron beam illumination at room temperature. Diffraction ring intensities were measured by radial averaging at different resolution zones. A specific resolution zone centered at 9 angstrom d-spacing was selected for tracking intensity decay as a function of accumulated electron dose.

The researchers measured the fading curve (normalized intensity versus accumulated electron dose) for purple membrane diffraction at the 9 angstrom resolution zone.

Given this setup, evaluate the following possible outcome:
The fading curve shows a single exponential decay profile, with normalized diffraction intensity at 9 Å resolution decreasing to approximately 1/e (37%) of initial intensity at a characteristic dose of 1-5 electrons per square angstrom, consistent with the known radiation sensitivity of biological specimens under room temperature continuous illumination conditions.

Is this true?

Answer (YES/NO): NO